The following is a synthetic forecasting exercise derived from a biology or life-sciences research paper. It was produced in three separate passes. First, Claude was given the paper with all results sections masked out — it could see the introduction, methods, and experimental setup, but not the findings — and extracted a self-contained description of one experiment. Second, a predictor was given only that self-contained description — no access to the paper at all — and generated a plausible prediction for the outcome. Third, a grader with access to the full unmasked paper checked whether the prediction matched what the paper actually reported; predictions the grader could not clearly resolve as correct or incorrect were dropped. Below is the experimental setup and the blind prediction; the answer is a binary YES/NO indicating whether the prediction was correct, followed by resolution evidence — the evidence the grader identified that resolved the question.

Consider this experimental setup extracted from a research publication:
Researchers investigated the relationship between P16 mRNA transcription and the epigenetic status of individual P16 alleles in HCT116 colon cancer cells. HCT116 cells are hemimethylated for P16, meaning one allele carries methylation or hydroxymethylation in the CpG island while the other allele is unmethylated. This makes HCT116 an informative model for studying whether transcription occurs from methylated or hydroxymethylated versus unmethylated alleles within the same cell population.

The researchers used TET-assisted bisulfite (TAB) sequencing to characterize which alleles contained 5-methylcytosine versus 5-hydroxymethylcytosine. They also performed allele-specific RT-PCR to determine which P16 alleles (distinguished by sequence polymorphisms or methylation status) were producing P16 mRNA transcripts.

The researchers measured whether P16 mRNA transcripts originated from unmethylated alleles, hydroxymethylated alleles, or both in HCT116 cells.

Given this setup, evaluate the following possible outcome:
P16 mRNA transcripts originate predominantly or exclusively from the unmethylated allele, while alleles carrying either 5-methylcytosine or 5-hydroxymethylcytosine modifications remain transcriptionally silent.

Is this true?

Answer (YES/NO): YES